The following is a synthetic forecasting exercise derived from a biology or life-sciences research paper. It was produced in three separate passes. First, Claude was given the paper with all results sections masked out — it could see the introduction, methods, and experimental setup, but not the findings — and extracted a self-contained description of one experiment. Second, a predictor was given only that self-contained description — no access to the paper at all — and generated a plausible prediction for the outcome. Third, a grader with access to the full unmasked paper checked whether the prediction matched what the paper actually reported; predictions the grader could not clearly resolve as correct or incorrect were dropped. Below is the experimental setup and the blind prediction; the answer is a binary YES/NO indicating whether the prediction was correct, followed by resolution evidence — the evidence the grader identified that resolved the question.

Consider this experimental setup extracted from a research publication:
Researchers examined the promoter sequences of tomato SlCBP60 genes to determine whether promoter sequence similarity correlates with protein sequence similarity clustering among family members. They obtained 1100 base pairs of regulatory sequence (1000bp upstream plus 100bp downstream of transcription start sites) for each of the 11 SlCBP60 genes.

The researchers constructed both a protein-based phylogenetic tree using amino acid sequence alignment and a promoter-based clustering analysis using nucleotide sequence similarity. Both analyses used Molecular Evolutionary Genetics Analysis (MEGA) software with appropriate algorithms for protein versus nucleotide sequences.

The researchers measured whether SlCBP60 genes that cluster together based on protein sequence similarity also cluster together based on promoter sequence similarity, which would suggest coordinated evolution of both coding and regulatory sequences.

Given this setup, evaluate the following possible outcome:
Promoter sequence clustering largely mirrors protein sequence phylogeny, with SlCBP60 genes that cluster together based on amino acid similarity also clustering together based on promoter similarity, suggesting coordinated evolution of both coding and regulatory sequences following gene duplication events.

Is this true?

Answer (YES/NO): NO